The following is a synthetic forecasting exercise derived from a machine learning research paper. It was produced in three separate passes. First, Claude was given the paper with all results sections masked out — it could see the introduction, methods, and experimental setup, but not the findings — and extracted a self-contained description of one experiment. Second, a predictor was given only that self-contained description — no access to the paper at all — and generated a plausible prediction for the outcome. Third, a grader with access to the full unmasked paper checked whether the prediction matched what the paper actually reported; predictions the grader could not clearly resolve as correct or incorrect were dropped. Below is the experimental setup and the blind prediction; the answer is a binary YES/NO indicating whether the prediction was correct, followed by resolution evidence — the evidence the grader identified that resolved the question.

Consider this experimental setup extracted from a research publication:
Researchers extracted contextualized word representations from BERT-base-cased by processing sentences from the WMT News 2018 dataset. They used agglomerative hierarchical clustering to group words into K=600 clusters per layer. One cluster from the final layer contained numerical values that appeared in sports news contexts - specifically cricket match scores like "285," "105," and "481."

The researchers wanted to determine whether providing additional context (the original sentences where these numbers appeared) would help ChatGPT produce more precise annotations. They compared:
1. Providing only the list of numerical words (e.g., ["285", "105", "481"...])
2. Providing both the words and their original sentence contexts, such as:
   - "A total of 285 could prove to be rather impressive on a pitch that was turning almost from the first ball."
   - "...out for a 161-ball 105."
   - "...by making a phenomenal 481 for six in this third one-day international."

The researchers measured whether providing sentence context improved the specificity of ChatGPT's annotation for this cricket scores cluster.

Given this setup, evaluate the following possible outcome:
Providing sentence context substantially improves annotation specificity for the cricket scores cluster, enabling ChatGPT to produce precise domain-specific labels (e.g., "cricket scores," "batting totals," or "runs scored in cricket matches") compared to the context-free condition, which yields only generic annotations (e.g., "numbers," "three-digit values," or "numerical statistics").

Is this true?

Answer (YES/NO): YES